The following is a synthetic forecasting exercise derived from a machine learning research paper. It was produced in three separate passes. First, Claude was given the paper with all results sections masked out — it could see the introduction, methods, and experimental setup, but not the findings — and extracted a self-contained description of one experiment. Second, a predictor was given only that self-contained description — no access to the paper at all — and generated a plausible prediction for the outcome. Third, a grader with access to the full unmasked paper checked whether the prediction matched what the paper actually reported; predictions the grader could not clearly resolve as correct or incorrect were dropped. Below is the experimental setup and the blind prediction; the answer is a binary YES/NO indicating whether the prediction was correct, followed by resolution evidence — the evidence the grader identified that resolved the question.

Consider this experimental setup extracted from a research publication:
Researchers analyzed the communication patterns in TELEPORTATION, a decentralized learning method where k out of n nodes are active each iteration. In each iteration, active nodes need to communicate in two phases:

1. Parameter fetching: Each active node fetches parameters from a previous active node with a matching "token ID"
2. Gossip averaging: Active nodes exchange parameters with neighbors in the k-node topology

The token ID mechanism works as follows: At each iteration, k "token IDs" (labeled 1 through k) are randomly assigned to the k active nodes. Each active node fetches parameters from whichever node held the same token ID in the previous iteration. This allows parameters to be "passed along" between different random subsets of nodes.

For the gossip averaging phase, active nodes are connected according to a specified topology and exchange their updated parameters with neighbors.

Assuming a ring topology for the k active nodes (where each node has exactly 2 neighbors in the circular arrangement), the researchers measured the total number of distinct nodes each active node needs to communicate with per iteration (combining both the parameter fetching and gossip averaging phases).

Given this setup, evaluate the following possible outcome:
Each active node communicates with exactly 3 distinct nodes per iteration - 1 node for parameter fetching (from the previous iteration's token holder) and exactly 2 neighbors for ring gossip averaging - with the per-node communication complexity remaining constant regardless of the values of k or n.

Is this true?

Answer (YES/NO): YES